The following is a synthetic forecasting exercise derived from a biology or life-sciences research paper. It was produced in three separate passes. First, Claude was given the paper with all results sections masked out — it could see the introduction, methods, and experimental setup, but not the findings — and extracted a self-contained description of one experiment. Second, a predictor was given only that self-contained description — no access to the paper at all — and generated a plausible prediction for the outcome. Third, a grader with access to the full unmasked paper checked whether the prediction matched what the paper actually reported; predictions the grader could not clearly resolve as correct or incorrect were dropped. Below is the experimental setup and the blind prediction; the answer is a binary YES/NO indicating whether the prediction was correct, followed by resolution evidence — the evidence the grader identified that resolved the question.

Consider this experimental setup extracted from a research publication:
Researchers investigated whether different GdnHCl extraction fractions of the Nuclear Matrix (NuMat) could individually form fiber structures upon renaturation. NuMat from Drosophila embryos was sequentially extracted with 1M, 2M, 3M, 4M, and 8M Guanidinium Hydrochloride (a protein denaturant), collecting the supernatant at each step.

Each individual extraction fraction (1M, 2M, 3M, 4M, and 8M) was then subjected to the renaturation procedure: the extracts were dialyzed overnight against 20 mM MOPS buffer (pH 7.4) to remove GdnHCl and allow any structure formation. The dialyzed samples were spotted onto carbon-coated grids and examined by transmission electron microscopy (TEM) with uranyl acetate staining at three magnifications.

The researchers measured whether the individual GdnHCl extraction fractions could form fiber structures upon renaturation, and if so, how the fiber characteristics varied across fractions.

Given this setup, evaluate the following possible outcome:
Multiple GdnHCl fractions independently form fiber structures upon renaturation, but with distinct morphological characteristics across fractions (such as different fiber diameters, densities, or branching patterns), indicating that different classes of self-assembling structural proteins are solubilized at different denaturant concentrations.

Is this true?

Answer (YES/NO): NO